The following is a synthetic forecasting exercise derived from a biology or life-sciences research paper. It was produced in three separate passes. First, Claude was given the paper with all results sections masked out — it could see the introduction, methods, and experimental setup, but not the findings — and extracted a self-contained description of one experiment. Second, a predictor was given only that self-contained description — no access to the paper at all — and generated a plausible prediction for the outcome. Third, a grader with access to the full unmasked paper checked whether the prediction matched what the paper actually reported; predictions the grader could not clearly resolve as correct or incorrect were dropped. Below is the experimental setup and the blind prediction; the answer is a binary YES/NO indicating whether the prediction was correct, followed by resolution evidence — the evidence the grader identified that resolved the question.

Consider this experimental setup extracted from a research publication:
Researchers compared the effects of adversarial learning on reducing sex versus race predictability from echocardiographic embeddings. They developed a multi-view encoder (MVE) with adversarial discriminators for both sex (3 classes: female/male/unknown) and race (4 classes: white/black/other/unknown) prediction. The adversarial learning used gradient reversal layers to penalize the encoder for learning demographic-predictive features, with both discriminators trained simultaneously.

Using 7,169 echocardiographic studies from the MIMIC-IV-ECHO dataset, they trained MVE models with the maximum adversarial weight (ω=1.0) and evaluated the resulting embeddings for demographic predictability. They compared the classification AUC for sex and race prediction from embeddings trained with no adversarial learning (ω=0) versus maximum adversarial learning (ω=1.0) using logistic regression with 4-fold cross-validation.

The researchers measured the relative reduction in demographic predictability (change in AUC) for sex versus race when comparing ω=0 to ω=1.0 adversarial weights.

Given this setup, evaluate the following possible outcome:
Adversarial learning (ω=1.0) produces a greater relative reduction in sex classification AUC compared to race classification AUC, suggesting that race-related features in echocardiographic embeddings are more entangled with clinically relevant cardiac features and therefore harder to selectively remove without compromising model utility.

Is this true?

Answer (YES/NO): YES